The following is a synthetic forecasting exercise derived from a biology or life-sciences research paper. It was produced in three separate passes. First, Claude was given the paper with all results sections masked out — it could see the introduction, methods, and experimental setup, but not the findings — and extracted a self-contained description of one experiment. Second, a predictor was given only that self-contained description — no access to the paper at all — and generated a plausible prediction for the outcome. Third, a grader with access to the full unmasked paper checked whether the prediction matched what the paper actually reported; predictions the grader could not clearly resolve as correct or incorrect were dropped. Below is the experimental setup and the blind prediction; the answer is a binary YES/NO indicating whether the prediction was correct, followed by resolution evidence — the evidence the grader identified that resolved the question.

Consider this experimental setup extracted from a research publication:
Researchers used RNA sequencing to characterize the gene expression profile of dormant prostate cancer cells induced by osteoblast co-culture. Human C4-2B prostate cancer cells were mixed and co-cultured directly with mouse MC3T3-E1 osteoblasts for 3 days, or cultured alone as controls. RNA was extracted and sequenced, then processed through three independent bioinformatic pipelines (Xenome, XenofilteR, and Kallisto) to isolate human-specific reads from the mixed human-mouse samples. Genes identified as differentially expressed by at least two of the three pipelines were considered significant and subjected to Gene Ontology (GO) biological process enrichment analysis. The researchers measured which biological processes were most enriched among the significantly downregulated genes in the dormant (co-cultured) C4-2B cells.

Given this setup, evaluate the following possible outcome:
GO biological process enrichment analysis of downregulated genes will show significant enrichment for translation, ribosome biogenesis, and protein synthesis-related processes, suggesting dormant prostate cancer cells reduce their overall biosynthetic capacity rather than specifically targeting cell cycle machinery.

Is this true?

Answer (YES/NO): NO